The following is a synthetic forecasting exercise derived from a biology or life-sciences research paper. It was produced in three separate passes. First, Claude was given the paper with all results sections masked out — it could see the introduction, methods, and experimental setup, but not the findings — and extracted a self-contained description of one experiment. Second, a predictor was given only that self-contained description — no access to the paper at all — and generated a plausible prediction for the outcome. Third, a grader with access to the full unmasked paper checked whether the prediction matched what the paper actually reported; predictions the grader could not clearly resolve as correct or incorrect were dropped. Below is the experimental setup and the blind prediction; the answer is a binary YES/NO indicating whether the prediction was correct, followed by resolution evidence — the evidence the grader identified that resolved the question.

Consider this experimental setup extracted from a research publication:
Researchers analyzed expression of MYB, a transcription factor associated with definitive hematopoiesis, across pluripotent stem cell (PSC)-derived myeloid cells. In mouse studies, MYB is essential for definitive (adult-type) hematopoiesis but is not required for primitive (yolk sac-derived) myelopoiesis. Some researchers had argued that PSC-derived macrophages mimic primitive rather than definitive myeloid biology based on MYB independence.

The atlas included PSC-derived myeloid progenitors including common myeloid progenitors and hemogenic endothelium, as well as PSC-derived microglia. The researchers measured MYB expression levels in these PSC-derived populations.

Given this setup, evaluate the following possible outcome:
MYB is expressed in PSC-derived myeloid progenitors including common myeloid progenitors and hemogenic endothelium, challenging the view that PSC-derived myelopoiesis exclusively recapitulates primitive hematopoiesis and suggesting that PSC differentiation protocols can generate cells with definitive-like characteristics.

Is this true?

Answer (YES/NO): YES